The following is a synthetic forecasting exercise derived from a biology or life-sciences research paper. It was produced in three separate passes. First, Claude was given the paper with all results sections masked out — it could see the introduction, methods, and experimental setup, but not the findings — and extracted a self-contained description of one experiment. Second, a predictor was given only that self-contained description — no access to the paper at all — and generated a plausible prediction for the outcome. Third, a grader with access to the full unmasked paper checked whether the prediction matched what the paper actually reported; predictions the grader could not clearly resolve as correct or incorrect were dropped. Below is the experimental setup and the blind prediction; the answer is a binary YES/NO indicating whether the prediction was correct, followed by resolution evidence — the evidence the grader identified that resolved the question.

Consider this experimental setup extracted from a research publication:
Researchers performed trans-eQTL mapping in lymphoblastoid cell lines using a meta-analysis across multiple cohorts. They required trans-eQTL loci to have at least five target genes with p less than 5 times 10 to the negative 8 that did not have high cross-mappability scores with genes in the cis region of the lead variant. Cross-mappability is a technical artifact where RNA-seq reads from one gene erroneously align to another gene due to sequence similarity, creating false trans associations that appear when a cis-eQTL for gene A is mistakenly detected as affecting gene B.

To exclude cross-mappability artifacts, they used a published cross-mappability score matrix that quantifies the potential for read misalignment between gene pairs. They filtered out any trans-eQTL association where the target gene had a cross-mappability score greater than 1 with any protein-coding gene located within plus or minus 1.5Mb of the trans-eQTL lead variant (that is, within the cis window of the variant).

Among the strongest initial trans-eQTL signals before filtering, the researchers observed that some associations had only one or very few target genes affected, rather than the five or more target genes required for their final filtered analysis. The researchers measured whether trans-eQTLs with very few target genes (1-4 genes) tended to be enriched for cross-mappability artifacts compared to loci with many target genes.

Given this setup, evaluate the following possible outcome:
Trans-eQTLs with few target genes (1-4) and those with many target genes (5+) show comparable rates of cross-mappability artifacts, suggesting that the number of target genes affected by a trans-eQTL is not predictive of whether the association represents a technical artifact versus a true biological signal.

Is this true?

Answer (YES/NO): NO